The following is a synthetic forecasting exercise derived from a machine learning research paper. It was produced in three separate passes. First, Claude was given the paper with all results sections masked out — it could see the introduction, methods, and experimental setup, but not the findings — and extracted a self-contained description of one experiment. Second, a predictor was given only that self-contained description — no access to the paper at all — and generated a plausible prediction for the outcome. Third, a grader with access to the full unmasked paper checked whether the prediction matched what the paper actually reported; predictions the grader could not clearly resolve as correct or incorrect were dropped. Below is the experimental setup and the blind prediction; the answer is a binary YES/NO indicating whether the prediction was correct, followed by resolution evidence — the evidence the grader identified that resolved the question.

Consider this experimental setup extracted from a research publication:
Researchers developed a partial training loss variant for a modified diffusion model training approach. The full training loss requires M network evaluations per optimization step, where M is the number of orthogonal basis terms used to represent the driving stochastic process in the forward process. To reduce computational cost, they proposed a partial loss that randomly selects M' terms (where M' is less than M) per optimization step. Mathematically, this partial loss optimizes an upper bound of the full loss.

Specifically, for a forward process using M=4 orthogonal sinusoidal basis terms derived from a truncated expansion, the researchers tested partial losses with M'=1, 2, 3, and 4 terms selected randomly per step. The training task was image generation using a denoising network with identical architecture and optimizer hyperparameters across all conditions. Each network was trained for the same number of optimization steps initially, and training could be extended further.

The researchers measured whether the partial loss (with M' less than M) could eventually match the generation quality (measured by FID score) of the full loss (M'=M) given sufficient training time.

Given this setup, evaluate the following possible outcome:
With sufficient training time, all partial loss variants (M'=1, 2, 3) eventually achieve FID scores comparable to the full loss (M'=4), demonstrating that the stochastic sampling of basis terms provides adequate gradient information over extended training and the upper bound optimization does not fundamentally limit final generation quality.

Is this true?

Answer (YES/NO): NO